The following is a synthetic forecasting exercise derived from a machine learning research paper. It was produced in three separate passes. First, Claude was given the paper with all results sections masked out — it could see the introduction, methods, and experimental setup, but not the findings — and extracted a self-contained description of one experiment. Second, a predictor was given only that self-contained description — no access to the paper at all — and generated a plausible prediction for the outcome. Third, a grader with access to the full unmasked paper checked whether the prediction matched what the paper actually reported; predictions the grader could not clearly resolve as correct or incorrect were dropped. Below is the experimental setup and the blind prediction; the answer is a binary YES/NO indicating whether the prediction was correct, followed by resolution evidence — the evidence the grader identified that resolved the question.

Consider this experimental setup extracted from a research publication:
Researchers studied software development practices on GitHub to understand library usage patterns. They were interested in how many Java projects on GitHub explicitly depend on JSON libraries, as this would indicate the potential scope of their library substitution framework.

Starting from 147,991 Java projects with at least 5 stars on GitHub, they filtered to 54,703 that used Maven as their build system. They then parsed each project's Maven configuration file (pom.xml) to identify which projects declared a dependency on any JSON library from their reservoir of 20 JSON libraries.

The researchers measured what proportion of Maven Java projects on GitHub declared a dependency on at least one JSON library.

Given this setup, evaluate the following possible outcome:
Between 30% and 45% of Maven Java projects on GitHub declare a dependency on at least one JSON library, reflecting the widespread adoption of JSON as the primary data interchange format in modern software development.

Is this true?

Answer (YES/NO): NO